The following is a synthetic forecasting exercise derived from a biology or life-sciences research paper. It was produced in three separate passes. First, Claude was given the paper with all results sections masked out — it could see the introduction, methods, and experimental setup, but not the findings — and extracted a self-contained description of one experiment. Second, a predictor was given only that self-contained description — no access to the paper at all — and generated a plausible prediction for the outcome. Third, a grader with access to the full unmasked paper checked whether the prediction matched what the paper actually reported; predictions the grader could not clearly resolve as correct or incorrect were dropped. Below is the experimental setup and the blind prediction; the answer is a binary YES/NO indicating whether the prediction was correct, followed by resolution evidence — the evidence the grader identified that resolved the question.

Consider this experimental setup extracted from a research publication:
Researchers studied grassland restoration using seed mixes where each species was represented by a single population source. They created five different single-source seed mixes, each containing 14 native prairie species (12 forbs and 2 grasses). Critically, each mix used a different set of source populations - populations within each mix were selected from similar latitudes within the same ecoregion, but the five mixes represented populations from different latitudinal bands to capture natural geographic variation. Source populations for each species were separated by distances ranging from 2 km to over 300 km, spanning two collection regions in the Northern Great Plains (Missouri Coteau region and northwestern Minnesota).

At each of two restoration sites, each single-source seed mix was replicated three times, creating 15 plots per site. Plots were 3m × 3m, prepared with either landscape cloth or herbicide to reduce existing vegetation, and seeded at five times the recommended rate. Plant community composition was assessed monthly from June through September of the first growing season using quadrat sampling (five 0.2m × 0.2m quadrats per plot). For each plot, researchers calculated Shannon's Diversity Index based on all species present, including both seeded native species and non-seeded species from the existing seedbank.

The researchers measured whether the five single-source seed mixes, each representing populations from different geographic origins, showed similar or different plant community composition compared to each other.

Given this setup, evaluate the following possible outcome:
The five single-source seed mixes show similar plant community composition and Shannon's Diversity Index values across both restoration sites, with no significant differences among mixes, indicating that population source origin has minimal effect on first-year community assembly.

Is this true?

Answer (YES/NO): NO